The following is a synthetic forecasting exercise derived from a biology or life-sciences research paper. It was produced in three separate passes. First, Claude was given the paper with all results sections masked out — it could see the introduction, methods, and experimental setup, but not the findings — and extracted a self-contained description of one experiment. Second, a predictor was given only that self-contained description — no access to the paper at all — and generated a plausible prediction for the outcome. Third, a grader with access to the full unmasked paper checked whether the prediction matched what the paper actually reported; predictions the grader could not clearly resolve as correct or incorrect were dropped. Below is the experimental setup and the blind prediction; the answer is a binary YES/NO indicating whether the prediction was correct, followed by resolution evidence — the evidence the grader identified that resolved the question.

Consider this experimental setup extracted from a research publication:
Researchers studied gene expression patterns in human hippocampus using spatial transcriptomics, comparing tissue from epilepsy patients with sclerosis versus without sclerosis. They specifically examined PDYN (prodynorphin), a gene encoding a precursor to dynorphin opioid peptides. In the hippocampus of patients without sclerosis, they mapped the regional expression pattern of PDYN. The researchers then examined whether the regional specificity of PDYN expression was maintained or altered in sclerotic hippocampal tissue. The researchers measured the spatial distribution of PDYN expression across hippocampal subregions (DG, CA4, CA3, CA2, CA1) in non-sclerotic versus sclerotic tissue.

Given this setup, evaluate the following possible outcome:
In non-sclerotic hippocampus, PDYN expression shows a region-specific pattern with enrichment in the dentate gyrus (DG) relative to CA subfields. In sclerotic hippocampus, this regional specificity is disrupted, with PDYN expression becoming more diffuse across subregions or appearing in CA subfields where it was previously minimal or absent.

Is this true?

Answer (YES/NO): YES